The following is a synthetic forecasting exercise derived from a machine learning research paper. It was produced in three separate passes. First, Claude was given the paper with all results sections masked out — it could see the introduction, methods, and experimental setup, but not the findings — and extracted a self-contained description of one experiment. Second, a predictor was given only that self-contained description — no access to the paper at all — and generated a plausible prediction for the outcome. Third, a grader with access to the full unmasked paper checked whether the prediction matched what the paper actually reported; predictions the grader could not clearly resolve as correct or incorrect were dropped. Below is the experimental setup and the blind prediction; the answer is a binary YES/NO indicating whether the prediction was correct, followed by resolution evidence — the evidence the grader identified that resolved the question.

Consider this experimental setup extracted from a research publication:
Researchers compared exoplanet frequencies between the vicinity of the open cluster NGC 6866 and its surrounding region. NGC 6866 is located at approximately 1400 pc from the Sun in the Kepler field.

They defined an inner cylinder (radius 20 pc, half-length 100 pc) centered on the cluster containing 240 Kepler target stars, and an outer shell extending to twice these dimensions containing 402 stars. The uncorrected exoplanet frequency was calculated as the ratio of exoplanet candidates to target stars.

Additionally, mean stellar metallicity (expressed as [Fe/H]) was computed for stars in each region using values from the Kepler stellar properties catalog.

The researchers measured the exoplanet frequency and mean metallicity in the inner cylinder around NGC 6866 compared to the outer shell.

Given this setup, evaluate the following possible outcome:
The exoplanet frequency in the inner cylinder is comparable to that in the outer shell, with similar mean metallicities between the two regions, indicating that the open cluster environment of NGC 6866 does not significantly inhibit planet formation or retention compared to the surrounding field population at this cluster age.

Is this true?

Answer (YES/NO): YES